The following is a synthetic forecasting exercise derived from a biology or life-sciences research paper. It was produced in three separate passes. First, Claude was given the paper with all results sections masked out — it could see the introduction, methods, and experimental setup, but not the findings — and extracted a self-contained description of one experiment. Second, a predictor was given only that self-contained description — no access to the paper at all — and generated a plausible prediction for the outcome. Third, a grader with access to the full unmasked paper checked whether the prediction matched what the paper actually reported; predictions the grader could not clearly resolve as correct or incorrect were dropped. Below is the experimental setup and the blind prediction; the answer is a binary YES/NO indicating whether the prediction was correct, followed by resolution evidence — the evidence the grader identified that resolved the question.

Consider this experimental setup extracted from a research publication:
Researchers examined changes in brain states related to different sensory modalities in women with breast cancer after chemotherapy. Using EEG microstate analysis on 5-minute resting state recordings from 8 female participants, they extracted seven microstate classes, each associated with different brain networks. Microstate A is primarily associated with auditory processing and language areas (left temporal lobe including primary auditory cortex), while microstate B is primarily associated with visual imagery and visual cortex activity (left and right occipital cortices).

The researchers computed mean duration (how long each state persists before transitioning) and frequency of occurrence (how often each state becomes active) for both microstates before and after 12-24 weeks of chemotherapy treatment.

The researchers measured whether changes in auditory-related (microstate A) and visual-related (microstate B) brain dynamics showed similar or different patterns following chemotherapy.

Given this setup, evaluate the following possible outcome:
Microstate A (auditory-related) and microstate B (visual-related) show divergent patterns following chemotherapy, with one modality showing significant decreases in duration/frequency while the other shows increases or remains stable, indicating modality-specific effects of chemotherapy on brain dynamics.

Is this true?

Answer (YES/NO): YES